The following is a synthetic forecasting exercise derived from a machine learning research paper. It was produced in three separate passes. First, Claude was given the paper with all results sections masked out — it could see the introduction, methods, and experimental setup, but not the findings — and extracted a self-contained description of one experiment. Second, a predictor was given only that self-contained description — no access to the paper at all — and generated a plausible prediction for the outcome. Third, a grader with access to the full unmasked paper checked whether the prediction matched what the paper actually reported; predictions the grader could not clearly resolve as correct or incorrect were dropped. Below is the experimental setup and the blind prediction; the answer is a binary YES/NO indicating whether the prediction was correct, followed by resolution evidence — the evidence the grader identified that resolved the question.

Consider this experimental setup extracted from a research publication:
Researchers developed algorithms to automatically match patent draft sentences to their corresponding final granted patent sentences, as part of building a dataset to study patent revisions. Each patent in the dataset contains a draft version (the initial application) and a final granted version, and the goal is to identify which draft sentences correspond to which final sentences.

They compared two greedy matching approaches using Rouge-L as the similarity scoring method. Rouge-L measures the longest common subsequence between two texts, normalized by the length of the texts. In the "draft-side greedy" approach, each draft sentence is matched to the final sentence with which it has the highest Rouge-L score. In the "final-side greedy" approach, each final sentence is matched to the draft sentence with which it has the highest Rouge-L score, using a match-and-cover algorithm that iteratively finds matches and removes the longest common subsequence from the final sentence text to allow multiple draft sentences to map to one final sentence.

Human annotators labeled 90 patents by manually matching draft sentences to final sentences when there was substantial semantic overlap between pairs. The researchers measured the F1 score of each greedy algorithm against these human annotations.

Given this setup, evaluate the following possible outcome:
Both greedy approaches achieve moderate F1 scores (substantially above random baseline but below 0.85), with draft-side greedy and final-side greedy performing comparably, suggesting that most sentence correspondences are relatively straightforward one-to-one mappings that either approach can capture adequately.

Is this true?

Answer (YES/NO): NO